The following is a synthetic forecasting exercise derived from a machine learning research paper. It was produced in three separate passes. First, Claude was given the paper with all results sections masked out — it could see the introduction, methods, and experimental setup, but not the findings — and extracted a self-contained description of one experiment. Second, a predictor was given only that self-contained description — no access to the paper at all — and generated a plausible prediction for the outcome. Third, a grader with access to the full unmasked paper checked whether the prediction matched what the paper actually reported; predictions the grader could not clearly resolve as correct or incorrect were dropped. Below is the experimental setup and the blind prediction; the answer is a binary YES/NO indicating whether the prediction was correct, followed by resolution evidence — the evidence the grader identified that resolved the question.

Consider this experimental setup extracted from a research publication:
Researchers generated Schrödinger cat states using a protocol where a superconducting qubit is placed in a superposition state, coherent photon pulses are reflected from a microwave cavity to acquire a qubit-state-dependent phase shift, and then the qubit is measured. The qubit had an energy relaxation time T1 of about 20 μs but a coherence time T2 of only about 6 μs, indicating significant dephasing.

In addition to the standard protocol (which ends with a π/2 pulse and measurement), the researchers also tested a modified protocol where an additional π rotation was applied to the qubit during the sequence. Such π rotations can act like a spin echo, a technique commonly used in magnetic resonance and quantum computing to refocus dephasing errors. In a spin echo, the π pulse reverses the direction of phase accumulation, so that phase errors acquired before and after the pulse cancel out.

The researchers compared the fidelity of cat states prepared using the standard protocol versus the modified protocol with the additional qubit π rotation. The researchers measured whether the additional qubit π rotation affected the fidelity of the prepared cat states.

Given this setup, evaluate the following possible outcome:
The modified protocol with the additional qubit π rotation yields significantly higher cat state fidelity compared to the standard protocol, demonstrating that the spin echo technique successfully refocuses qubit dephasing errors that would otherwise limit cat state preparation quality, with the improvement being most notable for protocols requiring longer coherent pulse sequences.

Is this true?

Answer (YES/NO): YES